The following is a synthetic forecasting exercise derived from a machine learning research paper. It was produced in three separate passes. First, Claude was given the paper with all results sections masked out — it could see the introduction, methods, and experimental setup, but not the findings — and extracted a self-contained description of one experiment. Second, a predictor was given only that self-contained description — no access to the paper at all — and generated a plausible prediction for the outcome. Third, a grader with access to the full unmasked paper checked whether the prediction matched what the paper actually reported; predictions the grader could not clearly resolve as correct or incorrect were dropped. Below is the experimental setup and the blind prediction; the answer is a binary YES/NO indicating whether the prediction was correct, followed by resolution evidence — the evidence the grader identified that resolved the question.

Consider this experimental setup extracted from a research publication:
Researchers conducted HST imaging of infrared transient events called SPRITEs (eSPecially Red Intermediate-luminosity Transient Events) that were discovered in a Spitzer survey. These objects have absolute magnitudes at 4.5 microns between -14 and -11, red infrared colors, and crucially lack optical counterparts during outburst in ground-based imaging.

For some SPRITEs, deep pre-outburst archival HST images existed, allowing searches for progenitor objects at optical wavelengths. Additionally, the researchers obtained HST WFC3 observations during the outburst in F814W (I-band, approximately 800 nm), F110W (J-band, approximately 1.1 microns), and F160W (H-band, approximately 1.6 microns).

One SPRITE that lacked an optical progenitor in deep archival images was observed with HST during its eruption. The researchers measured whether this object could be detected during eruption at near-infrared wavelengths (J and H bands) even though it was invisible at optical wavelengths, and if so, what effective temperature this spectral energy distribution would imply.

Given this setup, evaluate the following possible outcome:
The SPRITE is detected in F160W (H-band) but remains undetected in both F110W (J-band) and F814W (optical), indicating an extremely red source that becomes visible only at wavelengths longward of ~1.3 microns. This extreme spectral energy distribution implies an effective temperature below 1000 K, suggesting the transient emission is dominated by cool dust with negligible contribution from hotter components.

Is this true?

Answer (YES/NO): NO